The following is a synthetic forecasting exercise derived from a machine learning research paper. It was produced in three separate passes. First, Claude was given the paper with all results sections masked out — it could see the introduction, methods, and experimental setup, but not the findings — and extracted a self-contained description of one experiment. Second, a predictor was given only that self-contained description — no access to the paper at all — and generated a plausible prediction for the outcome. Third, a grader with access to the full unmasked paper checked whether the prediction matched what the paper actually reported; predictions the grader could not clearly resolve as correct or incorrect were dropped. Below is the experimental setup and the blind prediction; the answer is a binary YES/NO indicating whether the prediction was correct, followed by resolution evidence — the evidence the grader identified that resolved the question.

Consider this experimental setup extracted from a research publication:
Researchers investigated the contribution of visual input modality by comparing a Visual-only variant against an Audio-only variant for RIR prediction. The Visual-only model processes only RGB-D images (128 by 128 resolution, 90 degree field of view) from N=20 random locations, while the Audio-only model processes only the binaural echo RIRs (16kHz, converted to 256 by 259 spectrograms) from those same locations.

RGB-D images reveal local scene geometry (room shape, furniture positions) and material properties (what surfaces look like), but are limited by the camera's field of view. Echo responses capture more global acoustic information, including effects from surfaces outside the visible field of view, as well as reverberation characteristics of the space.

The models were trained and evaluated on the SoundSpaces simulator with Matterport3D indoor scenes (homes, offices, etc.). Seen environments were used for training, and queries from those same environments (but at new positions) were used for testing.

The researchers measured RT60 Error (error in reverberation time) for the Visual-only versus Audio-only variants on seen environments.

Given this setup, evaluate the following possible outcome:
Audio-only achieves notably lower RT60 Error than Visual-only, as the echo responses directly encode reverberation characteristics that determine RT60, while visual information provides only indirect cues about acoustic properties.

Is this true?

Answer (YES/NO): NO